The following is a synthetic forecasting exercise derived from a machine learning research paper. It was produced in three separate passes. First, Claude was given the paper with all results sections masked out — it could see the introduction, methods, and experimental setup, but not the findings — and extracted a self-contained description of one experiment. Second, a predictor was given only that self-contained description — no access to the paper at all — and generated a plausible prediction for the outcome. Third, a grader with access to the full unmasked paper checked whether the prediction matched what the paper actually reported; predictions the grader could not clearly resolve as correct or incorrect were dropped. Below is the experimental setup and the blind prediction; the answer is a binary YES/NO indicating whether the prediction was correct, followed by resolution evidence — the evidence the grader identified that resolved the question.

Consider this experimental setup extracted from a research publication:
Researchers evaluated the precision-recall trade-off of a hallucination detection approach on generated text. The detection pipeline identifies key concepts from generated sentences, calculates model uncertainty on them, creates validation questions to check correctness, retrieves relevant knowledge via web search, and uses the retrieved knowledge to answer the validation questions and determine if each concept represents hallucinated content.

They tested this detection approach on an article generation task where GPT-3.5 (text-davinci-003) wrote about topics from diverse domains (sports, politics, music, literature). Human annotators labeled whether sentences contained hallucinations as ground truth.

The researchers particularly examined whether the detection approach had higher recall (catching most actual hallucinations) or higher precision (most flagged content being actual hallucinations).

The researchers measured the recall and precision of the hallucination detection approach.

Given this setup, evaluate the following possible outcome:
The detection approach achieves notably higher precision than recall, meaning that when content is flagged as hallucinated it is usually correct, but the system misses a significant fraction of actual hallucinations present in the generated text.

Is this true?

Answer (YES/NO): NO